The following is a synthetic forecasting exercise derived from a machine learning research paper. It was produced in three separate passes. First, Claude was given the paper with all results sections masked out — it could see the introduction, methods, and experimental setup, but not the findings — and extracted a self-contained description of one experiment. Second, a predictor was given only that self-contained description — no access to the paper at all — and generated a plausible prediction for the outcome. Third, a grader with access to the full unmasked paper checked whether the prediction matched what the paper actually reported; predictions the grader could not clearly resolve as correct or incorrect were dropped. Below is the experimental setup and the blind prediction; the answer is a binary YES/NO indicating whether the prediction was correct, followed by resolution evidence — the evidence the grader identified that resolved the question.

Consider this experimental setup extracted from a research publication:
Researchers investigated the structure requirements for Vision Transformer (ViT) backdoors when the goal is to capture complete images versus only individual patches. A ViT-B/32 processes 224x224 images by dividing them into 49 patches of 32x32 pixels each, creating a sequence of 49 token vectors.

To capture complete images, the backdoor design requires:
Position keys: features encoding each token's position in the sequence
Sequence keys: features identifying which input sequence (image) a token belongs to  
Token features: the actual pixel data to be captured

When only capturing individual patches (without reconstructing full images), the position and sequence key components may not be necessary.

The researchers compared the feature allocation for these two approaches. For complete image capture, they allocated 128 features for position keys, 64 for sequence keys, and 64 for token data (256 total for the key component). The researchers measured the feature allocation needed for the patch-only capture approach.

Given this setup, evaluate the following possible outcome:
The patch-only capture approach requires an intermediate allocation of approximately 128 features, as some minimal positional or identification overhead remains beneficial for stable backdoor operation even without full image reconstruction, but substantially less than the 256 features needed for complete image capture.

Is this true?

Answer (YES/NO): NO